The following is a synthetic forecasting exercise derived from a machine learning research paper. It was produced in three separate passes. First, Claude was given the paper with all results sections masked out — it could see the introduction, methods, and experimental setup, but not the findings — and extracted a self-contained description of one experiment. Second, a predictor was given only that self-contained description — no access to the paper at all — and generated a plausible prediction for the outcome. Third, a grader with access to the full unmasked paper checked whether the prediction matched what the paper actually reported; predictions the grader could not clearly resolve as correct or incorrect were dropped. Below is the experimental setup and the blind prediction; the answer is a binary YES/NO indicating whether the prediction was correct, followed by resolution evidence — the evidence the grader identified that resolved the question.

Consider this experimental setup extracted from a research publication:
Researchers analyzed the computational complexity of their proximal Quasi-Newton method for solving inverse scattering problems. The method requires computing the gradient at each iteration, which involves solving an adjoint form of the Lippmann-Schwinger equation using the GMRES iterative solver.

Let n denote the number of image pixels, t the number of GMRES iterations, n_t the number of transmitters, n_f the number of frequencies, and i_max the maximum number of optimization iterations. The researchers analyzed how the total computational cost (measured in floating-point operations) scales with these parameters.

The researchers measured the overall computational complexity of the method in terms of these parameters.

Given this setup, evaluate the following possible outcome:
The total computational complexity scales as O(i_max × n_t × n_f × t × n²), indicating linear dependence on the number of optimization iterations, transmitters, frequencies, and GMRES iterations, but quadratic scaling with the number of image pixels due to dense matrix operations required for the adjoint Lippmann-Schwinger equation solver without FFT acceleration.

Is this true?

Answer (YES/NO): NO